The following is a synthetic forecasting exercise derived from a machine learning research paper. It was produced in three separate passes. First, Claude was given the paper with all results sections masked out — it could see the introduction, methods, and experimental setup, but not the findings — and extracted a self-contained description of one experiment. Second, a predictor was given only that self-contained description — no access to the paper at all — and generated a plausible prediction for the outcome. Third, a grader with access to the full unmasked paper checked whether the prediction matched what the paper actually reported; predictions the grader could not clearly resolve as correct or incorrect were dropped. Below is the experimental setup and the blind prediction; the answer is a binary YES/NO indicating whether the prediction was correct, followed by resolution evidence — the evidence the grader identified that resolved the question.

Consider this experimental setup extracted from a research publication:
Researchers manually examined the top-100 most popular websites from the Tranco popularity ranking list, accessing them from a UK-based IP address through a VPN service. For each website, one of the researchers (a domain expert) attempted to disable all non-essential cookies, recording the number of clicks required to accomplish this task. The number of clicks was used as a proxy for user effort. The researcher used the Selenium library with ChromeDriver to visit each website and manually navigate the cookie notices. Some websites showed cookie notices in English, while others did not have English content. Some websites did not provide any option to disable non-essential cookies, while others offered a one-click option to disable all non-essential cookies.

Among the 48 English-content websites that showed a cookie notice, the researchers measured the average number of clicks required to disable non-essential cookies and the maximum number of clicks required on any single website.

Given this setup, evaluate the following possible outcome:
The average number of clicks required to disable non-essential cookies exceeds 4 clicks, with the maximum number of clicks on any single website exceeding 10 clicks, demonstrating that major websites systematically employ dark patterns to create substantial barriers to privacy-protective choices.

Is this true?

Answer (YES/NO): NO